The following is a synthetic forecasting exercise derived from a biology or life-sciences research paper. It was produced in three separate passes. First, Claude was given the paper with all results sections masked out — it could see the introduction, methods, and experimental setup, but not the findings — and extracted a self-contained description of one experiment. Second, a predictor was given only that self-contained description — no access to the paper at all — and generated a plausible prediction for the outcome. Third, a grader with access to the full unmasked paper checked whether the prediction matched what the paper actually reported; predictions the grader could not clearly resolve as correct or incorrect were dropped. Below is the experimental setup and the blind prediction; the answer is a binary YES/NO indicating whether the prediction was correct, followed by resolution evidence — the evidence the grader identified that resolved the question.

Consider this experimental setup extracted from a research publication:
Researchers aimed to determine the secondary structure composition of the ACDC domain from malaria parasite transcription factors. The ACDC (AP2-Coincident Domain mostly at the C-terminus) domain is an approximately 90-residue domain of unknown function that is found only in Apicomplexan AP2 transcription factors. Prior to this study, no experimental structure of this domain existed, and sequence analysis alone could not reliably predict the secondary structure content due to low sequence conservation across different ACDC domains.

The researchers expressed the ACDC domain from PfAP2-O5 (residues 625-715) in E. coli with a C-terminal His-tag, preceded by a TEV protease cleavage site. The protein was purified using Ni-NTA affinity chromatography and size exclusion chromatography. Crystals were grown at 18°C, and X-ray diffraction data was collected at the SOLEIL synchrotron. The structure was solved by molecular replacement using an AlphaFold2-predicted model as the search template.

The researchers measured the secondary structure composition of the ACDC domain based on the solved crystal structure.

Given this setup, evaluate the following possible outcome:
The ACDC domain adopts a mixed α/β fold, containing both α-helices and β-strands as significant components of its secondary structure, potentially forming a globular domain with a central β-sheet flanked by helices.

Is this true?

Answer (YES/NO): NO